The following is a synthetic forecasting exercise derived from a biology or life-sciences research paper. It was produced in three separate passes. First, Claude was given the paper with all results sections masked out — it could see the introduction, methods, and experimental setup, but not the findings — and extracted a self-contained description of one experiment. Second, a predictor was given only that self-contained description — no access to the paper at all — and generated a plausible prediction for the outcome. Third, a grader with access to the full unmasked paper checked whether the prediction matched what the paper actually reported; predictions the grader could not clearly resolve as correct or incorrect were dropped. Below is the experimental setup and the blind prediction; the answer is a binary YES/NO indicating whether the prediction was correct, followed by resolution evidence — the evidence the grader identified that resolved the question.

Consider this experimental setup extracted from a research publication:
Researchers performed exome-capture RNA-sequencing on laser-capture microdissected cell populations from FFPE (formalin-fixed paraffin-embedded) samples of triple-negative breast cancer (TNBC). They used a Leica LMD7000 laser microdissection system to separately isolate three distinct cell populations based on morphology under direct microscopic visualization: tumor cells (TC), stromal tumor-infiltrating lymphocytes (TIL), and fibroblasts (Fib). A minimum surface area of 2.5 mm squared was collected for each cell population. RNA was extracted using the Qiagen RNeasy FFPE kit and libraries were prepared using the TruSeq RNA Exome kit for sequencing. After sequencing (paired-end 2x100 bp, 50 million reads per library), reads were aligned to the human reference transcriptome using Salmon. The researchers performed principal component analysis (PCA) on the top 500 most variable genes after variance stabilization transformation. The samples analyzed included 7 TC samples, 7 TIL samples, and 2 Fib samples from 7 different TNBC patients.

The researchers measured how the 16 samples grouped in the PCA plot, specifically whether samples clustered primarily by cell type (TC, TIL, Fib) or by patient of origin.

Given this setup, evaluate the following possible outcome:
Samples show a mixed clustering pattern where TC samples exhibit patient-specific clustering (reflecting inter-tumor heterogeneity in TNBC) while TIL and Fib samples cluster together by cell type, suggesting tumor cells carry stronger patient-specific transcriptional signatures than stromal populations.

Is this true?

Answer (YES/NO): NO